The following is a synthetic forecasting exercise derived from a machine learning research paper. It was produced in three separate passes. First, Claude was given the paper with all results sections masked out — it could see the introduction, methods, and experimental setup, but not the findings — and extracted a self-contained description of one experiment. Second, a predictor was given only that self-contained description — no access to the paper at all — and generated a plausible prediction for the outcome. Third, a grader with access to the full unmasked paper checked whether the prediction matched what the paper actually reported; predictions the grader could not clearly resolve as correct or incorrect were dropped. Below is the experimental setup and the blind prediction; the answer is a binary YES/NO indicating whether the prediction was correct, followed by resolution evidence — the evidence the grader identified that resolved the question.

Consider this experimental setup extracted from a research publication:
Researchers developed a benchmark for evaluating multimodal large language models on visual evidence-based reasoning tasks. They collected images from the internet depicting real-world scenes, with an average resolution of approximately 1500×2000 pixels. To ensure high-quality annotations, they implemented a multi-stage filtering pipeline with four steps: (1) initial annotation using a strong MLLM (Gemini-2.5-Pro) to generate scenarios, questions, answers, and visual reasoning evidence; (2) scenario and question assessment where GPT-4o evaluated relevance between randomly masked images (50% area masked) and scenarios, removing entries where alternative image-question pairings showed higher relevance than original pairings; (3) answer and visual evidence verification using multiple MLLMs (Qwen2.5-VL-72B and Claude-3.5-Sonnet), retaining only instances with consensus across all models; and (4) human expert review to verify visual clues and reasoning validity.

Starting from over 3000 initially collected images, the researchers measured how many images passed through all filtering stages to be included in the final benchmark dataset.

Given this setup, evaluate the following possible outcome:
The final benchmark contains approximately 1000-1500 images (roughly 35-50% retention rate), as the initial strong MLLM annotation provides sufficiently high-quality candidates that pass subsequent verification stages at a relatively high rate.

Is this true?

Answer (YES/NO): NO